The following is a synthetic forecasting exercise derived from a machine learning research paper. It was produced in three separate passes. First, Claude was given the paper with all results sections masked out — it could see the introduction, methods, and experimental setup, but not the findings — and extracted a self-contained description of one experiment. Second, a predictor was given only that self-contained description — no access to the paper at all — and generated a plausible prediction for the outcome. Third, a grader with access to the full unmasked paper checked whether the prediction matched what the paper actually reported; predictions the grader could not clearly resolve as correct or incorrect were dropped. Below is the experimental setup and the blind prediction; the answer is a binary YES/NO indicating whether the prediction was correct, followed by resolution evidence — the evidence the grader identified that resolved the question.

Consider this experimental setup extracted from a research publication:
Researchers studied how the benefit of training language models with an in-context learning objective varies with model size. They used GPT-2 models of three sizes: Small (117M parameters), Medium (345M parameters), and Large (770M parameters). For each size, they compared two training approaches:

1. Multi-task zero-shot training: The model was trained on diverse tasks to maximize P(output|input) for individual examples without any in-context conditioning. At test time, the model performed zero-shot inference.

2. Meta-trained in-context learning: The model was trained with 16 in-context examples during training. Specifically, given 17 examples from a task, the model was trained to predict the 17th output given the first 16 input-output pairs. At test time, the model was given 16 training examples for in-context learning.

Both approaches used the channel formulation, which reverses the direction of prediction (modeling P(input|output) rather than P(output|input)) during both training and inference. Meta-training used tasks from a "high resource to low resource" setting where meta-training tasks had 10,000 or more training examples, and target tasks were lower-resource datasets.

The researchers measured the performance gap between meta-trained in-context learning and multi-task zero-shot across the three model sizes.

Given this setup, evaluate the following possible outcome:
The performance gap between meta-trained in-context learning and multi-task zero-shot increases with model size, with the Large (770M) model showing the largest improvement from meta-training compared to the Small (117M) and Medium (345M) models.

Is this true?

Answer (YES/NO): YES